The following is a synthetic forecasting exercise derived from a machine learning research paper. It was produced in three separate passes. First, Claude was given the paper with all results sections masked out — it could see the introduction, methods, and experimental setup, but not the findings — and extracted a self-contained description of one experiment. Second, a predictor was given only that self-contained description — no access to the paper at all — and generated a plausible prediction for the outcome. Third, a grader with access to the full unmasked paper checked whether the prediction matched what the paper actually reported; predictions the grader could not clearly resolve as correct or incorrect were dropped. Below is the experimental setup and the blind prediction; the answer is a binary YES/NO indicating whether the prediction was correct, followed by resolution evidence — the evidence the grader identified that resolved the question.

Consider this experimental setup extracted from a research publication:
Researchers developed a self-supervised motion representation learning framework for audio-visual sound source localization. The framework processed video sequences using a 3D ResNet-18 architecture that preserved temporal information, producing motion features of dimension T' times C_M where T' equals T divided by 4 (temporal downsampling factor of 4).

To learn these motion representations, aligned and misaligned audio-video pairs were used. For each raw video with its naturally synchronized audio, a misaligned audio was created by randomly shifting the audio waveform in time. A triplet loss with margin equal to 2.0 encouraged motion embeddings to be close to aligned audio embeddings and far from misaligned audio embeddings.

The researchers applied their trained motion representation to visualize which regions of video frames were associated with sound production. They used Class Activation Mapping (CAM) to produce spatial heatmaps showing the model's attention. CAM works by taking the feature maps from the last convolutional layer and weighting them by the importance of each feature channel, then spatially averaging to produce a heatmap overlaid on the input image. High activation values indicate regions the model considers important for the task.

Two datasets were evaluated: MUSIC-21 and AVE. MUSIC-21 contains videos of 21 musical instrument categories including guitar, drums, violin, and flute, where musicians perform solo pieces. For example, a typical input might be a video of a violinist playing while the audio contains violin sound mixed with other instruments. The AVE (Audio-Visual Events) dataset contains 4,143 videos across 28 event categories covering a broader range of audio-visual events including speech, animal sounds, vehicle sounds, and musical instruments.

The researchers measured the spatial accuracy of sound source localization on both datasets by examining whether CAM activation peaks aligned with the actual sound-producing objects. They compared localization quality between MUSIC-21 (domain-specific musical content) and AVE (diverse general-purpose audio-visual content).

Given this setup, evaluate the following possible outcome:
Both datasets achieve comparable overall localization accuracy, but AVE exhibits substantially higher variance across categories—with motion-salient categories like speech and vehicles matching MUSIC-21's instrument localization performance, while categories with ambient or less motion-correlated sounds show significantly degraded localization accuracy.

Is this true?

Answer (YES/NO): NO